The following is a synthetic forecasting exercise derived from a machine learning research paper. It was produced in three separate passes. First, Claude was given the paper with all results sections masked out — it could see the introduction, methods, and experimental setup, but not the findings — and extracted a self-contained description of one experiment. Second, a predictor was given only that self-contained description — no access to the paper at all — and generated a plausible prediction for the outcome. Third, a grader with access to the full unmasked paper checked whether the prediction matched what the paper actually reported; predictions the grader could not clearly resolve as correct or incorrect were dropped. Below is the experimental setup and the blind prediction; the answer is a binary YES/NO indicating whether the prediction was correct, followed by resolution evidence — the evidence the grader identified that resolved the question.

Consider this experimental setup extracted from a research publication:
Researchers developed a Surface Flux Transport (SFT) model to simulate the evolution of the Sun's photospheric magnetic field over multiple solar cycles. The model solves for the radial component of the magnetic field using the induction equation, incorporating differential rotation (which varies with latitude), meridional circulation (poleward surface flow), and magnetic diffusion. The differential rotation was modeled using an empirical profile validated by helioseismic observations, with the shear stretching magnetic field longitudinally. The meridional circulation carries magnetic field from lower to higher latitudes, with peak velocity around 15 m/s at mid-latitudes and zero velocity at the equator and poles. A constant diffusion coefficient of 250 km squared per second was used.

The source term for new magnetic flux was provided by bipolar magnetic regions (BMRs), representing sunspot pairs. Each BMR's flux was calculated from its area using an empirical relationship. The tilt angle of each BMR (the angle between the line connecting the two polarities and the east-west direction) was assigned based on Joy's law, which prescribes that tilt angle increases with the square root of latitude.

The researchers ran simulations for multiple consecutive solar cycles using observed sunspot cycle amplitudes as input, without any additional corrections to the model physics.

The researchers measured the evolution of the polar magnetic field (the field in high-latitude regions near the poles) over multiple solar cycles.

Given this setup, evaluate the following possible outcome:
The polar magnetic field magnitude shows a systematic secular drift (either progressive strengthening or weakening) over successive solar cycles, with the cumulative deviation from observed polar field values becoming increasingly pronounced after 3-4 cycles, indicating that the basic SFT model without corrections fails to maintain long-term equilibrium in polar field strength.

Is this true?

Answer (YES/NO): YES